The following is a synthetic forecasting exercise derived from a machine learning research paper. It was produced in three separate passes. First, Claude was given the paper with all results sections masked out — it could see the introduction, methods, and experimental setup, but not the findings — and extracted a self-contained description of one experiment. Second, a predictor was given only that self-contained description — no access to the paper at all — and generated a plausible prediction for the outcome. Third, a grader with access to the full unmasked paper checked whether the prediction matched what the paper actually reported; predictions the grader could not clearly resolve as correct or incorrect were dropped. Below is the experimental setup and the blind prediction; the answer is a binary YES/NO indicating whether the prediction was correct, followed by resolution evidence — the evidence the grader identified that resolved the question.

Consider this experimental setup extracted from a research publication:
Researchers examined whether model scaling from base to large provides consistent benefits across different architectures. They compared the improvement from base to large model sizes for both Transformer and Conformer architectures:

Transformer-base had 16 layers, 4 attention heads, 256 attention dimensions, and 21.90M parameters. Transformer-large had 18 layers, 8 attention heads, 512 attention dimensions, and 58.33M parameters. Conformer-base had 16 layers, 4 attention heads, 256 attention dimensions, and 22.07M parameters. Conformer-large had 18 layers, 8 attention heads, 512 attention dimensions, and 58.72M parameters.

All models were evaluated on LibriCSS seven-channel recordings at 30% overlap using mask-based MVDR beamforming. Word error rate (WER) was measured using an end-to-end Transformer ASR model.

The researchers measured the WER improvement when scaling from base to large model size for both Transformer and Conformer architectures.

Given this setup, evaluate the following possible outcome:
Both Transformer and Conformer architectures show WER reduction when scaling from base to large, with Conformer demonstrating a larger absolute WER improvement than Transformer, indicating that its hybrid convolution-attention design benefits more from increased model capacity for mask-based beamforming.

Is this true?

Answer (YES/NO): NO